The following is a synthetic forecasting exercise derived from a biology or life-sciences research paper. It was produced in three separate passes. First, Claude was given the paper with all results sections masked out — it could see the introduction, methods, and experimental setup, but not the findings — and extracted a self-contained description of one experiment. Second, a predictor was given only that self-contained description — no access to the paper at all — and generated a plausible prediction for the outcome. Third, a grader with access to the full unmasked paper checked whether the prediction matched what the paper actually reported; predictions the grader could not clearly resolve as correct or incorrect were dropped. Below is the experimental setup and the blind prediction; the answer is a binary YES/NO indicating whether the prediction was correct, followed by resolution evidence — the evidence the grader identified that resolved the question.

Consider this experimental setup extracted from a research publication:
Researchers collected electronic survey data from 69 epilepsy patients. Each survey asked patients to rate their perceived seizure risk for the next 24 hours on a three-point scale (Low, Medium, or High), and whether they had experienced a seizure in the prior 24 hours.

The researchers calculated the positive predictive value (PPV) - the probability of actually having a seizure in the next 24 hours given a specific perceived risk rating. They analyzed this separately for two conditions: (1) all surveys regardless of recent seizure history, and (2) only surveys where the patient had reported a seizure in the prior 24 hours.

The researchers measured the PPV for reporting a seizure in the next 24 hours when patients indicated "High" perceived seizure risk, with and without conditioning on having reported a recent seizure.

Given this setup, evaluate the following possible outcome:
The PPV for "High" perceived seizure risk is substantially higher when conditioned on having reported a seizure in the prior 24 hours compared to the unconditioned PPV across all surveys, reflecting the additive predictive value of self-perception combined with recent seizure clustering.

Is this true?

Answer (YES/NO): YES